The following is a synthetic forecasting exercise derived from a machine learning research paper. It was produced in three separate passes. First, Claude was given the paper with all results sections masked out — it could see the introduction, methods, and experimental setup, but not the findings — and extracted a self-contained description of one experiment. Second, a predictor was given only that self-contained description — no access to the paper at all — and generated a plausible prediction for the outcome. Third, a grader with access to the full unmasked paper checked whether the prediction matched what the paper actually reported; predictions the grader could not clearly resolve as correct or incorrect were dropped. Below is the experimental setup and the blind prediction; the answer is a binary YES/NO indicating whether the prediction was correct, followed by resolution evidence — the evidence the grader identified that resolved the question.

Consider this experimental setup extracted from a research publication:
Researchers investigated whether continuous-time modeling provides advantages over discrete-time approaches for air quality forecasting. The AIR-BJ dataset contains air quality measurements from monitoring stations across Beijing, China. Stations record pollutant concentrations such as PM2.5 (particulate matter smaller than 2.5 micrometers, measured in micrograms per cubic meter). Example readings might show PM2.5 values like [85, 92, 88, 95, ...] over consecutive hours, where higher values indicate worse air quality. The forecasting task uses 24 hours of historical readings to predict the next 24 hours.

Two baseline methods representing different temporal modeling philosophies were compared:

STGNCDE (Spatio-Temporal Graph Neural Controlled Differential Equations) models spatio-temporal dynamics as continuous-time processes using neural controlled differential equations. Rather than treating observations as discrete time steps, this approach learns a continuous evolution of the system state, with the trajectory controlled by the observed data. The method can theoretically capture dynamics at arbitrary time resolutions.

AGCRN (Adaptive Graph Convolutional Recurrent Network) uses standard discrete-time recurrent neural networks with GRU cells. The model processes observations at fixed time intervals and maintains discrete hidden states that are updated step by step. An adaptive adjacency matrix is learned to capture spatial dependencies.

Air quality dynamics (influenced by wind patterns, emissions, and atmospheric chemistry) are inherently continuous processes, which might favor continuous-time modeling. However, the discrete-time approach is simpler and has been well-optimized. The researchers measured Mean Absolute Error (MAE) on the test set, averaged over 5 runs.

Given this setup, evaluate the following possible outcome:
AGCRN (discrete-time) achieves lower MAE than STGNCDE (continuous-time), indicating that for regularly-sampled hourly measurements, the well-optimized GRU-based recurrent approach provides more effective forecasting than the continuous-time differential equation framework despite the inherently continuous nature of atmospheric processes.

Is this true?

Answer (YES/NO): YES